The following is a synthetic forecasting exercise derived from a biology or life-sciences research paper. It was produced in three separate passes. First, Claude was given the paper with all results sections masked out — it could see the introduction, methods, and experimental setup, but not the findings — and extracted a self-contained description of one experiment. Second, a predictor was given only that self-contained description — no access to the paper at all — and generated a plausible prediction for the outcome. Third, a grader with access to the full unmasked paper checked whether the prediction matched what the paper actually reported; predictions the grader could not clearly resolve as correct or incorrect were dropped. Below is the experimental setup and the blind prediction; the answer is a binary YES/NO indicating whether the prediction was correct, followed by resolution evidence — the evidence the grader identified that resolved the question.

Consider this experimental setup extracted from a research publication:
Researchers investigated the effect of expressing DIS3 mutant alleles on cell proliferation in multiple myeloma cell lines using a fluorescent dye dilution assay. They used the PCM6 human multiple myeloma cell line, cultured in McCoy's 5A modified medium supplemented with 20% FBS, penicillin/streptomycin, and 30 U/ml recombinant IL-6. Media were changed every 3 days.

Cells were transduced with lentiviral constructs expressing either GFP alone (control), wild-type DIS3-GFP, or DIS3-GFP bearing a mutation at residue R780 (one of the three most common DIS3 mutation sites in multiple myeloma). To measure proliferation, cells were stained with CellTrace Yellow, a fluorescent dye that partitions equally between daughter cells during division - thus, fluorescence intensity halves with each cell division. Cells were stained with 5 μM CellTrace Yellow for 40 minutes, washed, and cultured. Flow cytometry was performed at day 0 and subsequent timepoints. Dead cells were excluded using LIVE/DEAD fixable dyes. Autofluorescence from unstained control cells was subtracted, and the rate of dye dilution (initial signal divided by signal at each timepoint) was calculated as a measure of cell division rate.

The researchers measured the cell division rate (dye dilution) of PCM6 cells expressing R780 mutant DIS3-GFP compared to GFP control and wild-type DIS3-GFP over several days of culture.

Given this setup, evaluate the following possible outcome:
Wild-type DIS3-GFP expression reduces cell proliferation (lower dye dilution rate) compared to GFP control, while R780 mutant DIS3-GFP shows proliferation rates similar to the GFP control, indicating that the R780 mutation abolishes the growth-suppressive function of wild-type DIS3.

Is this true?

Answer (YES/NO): NO